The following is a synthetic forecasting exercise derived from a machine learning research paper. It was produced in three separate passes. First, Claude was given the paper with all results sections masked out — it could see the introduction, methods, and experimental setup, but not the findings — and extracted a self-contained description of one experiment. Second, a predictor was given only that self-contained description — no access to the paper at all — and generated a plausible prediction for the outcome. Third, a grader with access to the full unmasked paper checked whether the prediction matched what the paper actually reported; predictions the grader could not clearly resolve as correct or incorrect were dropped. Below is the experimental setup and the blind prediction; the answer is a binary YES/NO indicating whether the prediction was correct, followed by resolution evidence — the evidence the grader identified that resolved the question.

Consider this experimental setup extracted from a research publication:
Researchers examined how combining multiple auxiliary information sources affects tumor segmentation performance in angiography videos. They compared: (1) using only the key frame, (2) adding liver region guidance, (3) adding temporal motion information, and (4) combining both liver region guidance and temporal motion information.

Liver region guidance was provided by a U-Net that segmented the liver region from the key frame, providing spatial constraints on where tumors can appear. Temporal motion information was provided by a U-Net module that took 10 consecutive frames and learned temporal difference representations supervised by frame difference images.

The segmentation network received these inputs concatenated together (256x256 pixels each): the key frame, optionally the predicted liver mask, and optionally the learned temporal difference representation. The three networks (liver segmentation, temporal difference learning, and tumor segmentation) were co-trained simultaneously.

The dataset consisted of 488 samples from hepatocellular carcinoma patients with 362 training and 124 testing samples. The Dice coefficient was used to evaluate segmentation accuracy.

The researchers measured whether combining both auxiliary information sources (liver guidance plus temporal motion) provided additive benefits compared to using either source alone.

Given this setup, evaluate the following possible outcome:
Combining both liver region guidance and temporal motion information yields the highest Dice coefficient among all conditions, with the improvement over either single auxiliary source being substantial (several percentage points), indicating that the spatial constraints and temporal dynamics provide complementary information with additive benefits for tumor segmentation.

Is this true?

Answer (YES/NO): NO